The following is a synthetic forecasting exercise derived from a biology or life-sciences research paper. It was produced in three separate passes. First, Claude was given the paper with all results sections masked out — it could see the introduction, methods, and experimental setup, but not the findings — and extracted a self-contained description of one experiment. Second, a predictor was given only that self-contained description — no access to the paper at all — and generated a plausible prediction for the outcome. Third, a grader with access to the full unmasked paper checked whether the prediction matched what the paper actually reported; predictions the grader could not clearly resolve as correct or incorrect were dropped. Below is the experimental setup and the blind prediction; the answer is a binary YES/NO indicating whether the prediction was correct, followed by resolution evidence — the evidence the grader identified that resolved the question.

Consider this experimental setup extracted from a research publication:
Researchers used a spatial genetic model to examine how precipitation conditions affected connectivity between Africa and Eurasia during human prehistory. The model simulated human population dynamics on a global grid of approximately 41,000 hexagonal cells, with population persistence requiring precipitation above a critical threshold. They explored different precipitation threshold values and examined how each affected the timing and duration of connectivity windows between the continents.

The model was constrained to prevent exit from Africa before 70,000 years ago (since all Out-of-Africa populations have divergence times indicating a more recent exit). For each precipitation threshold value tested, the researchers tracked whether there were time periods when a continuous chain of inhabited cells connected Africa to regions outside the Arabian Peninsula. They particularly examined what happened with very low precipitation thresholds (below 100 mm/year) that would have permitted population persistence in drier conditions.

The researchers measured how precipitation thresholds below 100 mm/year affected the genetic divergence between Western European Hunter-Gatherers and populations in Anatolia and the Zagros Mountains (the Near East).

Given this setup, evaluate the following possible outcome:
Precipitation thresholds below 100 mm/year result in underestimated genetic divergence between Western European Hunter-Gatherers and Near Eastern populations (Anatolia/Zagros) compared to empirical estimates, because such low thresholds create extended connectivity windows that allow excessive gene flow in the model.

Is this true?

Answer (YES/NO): NO